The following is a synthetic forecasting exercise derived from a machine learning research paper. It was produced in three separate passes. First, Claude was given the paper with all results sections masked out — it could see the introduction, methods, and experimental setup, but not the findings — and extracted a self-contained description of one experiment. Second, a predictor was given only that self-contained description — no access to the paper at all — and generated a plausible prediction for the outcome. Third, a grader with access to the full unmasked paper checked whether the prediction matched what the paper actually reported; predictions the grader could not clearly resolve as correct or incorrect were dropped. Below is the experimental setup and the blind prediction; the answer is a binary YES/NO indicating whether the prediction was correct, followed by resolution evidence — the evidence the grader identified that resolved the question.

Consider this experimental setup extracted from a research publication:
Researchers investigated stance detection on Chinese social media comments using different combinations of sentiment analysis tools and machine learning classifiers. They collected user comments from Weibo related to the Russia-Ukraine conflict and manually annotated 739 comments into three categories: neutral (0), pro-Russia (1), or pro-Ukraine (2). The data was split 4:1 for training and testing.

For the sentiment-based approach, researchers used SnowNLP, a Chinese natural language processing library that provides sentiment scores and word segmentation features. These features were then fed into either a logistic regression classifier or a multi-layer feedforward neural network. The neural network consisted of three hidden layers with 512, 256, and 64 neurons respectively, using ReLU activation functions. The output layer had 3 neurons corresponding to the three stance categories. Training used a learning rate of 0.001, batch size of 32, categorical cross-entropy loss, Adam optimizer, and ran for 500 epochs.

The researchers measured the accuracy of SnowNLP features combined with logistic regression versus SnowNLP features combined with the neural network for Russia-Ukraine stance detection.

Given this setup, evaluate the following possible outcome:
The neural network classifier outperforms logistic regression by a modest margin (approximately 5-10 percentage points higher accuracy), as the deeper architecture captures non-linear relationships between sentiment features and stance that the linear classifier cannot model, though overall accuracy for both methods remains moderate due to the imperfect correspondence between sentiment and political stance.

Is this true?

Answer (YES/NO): NO